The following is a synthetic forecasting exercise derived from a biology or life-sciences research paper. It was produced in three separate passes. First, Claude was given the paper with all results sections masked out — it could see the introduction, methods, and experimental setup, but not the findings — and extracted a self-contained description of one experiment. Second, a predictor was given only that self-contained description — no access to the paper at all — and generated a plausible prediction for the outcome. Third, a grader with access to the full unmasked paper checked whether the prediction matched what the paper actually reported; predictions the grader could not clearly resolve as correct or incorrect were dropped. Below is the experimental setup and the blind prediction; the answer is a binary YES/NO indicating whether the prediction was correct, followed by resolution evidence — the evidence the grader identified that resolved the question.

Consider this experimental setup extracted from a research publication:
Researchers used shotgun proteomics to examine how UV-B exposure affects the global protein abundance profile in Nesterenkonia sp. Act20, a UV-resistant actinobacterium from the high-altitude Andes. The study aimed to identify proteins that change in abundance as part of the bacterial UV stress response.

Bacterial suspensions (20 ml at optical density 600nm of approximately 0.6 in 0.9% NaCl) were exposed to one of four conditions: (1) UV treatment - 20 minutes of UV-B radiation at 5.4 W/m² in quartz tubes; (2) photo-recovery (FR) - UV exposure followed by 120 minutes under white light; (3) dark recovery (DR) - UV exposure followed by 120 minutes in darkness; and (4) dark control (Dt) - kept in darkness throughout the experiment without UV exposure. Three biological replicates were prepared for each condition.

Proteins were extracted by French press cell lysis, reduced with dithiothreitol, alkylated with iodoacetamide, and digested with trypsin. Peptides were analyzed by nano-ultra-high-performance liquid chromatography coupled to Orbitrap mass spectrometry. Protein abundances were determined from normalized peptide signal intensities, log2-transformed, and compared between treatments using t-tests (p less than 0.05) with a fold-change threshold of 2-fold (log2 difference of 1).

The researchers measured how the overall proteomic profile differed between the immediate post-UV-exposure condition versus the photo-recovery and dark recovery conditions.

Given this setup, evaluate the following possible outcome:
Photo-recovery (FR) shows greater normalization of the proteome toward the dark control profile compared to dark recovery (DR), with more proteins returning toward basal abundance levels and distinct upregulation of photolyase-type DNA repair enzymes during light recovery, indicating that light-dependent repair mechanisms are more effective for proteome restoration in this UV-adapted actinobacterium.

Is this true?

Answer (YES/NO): NO